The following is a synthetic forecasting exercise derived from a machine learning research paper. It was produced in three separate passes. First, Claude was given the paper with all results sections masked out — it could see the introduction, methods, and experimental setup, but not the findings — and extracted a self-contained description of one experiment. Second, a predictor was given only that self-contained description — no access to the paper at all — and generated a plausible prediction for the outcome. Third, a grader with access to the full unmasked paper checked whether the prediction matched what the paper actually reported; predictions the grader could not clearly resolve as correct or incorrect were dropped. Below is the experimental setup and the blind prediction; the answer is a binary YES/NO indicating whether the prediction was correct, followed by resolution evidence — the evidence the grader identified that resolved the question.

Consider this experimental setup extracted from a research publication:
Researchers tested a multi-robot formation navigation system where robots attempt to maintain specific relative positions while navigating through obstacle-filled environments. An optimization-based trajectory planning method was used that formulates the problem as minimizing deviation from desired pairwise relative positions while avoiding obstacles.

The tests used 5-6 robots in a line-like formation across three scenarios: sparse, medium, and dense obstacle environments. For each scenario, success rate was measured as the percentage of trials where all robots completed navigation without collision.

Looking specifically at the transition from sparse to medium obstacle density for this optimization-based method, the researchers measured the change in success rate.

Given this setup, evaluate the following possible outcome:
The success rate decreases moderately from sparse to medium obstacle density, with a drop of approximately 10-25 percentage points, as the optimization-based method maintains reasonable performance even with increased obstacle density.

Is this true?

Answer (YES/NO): YES